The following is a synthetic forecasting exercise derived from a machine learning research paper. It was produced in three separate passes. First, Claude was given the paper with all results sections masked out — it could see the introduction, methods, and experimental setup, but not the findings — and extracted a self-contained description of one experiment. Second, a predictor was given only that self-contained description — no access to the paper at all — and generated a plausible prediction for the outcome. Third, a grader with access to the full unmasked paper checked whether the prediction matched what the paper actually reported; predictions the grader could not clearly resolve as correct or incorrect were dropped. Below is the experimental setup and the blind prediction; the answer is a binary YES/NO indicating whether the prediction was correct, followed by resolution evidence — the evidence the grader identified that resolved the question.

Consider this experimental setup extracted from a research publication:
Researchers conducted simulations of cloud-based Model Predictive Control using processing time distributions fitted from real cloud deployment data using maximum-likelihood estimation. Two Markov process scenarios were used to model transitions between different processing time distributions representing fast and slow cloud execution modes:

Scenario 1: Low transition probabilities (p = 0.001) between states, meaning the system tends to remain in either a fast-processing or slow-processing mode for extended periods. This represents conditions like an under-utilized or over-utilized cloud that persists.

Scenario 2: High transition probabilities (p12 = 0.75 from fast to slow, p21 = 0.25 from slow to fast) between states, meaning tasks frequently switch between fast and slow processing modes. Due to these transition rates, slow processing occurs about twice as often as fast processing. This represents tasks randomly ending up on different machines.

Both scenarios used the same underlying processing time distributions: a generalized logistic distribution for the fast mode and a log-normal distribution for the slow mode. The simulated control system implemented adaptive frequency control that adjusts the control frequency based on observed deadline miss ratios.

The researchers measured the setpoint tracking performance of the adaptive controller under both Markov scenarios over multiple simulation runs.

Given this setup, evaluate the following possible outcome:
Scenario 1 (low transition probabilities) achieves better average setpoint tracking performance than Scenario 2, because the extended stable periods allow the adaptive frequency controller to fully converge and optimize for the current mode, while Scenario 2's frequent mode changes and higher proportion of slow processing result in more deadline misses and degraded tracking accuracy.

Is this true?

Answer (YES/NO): YES